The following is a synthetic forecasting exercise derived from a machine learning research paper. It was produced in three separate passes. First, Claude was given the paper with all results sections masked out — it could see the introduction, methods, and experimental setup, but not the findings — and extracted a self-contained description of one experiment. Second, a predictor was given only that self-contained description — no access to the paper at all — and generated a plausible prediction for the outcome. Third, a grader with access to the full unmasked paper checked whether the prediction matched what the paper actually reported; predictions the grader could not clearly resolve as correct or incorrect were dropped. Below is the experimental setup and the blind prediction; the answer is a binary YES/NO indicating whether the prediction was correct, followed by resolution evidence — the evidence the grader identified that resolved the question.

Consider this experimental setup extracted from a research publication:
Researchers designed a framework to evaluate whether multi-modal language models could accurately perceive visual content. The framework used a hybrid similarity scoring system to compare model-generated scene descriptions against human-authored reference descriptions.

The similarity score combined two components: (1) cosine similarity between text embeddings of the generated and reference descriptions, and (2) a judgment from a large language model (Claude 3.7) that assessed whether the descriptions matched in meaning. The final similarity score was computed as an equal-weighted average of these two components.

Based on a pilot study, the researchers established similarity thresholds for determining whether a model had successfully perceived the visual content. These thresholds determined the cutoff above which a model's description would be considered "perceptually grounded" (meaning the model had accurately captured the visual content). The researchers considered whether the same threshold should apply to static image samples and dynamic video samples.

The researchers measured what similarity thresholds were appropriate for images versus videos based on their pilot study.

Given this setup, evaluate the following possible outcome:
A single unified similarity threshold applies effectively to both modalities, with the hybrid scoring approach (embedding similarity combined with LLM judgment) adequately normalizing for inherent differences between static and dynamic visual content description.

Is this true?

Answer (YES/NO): NO